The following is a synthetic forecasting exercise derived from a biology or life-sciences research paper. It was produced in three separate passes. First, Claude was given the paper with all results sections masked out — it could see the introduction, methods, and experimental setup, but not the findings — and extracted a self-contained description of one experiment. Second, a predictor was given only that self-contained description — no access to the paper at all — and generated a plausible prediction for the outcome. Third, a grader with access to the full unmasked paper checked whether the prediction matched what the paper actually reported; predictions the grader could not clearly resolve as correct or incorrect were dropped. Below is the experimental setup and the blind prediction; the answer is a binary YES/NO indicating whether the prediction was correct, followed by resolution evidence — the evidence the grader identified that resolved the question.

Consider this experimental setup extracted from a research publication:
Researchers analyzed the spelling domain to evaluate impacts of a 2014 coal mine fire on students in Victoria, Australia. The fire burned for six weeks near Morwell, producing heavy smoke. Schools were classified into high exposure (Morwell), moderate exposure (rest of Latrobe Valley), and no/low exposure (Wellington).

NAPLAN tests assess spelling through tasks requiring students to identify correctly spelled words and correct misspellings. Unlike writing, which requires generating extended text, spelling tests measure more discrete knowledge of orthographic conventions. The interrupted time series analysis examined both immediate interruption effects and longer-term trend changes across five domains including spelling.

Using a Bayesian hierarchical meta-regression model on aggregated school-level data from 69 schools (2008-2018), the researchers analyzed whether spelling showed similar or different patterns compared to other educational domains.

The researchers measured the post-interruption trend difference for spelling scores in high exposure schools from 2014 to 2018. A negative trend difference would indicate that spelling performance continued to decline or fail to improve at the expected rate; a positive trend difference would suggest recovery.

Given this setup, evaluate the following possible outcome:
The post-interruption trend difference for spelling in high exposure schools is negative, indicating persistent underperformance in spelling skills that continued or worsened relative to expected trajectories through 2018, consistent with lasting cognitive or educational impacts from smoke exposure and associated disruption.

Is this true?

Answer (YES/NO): YES